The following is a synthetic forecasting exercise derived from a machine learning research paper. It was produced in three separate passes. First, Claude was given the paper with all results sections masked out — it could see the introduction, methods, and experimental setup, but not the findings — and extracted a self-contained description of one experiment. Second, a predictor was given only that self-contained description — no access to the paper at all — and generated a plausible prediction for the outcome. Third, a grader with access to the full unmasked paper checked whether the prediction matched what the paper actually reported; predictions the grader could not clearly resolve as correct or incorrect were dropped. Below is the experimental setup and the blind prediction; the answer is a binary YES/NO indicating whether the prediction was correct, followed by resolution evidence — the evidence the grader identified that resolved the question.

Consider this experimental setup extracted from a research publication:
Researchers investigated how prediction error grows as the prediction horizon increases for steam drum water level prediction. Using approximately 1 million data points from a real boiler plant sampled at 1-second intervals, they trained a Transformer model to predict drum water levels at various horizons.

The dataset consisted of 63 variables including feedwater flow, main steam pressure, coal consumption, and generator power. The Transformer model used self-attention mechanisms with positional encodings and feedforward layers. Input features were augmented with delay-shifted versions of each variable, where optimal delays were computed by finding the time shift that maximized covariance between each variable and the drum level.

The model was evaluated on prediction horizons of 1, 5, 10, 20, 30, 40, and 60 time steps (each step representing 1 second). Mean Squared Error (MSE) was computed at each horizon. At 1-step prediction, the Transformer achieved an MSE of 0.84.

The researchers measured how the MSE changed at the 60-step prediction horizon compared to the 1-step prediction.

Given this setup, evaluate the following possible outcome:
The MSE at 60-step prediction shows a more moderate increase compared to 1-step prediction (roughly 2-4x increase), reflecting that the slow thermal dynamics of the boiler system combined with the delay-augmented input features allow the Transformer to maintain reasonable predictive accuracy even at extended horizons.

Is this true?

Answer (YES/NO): NO